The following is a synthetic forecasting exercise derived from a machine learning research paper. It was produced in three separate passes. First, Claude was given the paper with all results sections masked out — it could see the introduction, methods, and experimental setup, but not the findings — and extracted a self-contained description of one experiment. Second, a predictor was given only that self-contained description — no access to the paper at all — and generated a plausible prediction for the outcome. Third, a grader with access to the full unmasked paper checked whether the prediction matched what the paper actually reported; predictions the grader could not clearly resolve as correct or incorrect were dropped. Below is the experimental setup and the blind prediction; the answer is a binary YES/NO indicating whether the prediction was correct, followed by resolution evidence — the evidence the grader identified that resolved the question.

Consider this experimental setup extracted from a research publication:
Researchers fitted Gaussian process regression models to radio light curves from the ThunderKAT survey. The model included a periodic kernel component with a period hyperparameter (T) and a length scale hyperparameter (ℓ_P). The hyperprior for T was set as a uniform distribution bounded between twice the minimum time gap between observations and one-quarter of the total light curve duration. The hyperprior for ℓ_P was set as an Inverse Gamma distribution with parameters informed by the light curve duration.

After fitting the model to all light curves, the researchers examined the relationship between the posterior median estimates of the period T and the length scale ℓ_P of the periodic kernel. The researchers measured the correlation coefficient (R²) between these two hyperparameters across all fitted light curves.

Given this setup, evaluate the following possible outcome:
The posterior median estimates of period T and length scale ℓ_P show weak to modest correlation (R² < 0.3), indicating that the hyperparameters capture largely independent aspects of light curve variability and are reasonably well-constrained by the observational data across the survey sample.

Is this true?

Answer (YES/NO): NO